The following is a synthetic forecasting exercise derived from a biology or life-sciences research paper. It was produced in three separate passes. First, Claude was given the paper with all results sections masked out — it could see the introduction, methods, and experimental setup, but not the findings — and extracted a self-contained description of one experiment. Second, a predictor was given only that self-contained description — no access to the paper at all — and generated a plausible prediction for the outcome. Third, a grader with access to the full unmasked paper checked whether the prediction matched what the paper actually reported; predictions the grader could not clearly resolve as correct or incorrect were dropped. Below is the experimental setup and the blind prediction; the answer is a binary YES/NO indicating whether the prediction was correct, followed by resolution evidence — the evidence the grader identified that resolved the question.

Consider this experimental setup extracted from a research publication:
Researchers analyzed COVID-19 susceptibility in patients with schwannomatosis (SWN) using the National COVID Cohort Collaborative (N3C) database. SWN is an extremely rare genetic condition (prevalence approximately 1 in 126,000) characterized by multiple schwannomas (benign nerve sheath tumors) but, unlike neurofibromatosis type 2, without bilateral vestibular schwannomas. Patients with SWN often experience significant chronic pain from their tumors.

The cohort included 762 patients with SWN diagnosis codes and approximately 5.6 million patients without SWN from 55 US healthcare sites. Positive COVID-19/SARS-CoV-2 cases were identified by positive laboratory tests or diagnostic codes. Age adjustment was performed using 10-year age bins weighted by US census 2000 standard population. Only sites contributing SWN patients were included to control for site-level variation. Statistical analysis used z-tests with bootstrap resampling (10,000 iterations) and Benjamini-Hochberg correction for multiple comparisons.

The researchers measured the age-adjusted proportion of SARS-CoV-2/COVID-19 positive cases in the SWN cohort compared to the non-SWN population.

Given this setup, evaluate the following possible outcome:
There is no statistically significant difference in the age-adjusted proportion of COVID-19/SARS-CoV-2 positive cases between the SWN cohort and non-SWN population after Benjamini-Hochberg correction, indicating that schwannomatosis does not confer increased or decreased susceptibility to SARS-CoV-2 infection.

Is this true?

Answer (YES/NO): YES